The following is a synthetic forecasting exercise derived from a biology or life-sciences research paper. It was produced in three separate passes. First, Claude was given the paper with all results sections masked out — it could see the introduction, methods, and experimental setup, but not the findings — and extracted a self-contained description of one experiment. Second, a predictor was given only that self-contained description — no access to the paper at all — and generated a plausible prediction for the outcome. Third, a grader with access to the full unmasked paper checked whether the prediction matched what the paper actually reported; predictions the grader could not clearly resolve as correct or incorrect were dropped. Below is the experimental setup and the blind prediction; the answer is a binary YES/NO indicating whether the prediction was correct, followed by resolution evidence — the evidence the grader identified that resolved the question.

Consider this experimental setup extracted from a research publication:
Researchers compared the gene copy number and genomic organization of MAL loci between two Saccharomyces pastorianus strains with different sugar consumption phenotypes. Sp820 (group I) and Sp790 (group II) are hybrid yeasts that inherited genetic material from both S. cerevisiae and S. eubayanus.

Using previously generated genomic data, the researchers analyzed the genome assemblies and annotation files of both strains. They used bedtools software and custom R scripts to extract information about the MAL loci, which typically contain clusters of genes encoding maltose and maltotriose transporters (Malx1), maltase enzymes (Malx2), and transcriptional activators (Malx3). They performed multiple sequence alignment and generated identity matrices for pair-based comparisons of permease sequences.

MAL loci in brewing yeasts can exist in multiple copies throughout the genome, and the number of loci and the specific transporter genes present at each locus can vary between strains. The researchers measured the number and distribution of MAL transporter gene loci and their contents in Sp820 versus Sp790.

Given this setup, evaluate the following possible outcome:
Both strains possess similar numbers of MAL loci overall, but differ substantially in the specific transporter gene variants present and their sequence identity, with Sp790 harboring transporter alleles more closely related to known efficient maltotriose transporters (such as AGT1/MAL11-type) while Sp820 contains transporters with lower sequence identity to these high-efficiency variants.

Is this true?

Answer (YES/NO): NO